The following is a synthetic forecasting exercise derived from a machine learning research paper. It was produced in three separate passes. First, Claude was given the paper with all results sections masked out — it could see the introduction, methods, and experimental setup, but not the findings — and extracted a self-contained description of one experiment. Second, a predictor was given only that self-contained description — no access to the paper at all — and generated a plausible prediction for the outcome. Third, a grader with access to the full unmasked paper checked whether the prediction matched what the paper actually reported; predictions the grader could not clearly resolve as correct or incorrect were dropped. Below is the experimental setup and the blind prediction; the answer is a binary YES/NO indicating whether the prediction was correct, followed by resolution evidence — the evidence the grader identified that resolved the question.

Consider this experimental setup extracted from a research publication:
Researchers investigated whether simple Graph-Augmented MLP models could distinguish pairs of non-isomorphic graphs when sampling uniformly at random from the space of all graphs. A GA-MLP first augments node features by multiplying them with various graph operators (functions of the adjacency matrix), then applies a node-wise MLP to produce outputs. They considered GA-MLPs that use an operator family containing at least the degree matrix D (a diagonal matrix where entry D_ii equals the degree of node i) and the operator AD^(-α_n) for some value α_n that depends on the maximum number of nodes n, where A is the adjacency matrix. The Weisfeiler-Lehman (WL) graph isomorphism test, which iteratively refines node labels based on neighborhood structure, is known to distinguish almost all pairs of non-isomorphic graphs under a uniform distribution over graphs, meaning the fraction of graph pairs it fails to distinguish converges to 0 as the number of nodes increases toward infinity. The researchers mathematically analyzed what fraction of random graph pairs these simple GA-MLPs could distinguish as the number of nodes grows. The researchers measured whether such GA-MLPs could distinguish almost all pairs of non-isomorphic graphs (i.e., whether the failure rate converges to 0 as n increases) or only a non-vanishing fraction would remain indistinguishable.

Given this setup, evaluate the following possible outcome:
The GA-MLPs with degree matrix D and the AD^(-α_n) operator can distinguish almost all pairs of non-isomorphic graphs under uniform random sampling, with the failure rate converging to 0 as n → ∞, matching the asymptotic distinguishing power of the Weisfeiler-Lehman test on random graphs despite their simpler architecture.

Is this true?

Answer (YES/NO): YES